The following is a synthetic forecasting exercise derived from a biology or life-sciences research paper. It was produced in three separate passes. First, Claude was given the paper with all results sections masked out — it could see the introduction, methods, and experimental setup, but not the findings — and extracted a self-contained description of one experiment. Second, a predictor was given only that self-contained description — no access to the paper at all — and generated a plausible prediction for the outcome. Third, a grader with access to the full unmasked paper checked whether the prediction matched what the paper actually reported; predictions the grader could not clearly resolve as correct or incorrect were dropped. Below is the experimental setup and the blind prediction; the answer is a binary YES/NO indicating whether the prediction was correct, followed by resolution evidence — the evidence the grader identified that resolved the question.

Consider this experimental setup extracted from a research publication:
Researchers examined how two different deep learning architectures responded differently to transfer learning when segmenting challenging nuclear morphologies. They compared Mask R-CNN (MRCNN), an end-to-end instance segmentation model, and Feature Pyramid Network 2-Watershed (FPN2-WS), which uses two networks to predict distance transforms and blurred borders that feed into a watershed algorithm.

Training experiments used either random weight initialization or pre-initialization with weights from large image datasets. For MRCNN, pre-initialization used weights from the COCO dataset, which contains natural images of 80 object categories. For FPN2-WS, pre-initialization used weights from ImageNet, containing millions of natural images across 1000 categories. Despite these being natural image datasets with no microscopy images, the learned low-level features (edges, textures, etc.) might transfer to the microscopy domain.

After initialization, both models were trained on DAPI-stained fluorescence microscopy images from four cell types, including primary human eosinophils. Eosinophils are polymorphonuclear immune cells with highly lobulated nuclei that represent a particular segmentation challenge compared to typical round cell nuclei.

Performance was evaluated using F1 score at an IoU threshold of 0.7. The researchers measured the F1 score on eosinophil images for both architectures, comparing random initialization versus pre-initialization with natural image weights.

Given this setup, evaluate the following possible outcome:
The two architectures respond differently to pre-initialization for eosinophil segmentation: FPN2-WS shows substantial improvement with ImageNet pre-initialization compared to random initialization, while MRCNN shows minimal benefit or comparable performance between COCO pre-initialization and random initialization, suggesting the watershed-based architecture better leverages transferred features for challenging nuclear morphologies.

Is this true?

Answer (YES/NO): NO